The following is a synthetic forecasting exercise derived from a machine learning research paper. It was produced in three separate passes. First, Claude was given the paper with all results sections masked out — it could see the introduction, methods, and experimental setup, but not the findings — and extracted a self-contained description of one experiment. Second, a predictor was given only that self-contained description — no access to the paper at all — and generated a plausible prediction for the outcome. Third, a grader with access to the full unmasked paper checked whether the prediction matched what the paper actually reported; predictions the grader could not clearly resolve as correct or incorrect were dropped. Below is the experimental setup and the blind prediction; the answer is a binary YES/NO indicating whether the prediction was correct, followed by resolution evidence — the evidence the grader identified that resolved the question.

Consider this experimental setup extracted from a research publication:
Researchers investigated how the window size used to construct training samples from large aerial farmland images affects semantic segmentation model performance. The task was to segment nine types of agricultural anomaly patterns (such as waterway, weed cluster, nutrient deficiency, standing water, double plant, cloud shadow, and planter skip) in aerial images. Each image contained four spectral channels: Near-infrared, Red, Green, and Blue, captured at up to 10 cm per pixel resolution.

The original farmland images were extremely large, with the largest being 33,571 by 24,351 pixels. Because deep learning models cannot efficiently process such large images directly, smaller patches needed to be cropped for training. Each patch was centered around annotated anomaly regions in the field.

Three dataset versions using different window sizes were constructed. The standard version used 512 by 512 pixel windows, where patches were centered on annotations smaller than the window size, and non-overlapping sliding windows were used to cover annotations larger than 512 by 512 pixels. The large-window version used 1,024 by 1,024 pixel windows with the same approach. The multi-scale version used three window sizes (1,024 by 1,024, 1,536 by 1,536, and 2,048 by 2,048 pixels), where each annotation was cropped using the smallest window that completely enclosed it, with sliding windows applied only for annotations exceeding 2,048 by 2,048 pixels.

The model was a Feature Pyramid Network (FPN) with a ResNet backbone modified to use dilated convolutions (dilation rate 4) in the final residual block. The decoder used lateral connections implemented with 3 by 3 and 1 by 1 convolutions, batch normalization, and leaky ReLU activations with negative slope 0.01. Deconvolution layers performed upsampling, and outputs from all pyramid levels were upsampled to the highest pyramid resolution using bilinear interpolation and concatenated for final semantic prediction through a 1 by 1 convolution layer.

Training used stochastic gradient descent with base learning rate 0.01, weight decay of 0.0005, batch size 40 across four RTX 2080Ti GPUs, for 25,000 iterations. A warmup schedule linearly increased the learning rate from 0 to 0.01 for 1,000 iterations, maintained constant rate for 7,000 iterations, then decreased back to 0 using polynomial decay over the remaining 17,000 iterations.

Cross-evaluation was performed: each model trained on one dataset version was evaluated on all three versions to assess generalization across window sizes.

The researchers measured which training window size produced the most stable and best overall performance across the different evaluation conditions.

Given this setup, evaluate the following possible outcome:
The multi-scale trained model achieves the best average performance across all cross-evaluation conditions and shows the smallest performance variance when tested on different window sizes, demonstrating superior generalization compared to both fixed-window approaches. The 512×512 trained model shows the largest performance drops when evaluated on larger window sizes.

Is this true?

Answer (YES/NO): NO